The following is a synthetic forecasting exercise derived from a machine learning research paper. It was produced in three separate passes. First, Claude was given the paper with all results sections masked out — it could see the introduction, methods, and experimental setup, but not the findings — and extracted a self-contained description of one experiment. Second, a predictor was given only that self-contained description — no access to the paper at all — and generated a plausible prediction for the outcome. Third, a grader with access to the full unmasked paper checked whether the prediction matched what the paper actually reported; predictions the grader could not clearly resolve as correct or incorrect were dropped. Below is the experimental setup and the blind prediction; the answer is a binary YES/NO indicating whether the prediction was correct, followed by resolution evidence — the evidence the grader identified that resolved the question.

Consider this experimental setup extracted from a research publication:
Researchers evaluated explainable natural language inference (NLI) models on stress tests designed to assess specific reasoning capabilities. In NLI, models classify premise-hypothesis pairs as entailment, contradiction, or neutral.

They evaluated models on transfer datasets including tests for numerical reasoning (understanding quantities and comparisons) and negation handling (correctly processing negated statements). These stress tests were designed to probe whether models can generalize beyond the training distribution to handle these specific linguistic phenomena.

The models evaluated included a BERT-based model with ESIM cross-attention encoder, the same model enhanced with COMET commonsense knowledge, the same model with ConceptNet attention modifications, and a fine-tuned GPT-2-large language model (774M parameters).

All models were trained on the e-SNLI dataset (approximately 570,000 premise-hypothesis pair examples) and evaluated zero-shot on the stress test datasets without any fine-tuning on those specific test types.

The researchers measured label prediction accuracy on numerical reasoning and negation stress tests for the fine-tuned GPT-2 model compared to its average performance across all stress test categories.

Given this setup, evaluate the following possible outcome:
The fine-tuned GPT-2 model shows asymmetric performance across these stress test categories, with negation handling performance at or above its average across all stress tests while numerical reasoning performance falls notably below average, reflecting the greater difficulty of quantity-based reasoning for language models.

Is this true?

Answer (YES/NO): NO